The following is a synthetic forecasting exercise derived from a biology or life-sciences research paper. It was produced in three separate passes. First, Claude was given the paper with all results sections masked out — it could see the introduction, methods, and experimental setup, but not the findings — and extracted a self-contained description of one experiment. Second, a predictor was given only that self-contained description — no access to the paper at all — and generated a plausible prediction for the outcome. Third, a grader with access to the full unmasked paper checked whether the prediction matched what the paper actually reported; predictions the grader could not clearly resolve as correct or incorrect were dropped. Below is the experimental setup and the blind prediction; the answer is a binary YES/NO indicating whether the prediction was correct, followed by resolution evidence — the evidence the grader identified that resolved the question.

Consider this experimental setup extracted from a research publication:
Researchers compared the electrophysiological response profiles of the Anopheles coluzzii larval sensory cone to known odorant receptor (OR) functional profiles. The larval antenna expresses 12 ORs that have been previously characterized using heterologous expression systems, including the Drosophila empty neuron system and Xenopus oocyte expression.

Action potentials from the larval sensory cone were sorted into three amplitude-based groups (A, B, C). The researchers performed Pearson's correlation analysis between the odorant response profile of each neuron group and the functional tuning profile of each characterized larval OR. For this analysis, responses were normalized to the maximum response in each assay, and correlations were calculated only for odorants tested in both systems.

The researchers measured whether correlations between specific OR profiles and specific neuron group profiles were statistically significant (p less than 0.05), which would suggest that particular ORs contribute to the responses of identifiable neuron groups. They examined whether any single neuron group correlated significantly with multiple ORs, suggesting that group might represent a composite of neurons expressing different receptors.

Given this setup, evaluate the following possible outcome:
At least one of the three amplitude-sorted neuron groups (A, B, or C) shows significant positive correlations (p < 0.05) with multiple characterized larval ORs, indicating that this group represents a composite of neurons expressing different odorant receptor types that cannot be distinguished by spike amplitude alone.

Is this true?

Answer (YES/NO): NO